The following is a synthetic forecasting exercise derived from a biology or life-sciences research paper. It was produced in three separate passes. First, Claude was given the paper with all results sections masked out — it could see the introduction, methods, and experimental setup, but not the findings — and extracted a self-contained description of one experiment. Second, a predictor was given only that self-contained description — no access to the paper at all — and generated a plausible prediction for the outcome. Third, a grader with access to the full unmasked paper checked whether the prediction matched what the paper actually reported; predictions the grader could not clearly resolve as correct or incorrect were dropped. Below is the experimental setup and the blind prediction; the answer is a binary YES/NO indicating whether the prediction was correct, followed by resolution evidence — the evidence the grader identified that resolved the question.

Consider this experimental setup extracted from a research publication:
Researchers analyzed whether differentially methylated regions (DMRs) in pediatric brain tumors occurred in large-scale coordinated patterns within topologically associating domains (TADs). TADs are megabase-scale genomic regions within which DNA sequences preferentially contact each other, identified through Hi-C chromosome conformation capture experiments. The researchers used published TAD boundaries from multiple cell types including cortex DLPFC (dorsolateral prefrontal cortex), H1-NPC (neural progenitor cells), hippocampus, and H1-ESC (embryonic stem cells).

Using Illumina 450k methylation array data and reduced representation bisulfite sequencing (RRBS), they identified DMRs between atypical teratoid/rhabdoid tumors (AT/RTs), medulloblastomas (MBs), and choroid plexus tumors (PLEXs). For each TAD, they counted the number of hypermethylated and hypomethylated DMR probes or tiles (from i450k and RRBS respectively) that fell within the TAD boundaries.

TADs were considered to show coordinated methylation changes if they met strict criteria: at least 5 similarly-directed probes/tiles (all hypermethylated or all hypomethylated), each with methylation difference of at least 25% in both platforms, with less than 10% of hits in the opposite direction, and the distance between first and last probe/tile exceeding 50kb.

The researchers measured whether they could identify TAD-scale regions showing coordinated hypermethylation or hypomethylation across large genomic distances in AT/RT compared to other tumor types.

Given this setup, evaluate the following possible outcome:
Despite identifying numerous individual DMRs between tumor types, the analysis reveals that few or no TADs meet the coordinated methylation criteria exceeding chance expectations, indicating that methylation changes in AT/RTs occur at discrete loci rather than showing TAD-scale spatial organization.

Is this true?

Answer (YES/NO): NO